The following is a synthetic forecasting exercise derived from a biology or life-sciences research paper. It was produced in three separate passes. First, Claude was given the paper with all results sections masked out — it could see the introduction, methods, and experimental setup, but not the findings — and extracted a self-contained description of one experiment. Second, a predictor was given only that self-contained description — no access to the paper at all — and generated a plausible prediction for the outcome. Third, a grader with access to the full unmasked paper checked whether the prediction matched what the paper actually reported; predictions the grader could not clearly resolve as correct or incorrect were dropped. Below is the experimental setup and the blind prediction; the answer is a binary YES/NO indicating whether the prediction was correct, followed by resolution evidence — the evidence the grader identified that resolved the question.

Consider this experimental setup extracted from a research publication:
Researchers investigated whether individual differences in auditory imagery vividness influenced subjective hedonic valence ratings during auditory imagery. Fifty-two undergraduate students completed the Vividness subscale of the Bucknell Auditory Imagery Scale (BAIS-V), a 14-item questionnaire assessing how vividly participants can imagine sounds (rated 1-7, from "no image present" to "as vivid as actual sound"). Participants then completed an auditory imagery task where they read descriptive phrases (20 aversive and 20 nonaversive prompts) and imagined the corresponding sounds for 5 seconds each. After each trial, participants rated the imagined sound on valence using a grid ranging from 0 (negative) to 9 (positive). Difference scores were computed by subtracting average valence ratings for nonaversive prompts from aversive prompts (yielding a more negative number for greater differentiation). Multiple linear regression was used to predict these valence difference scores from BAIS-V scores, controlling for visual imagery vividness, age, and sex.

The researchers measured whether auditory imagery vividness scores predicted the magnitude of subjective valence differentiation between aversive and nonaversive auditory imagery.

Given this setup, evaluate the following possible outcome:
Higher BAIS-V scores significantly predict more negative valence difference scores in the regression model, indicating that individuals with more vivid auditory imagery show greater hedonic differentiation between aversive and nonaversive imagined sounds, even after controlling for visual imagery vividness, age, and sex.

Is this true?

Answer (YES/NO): YES